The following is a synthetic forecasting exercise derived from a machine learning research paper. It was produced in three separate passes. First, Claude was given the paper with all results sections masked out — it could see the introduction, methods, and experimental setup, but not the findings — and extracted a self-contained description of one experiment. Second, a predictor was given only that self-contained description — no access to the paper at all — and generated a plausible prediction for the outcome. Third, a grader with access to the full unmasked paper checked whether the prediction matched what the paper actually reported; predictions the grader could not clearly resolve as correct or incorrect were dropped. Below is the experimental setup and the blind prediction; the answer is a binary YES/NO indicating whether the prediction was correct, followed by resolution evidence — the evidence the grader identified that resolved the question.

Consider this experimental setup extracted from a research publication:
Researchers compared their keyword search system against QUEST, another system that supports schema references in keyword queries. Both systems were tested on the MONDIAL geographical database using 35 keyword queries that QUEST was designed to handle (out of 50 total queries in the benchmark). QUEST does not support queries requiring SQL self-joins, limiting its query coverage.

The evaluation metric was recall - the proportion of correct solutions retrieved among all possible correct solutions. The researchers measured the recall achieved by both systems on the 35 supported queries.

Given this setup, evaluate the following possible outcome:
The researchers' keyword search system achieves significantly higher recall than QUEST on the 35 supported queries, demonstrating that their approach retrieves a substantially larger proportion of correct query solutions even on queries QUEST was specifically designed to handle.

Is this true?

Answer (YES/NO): NO